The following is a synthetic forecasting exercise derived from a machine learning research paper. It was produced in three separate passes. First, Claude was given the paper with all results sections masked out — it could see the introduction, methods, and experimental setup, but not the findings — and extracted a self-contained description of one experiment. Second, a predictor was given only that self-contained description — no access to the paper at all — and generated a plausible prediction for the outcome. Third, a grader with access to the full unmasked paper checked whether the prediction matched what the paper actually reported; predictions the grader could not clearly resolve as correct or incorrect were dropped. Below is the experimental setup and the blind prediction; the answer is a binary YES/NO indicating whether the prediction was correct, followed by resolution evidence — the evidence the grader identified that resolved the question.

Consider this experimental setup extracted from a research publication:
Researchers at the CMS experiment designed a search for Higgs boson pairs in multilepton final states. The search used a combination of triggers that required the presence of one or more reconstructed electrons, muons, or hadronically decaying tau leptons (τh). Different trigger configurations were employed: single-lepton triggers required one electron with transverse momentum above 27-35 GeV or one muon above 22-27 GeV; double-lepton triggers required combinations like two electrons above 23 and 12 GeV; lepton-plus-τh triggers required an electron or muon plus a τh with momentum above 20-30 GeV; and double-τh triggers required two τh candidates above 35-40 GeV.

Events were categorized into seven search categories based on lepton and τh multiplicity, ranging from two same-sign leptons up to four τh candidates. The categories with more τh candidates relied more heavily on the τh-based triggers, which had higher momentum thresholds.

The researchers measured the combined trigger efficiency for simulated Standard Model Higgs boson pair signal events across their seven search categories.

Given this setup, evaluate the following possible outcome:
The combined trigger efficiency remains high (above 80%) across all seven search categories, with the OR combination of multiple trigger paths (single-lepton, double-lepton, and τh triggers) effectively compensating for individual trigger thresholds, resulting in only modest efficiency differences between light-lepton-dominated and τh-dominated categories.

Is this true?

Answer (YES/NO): YES